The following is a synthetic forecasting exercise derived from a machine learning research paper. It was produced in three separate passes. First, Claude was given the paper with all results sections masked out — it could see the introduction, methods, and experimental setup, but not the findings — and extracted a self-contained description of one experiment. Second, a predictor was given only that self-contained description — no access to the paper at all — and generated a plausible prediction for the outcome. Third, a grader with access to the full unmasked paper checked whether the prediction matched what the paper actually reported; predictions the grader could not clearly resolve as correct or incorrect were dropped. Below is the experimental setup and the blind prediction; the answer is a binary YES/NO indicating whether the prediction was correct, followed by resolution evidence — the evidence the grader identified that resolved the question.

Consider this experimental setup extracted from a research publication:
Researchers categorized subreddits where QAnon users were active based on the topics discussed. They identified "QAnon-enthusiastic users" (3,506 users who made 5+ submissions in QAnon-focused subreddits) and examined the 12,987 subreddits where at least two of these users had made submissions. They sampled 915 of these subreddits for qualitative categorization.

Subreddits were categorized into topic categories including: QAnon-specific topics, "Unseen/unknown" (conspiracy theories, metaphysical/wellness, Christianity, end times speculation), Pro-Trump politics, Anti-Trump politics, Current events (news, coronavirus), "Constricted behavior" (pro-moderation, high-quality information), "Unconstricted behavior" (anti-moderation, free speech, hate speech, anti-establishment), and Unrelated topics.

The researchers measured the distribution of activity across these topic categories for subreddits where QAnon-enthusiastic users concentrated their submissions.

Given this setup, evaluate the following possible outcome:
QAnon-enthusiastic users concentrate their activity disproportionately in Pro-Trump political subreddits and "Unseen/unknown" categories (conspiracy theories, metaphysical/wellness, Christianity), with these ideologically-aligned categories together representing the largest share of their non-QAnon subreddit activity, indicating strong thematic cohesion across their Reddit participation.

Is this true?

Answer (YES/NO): NO